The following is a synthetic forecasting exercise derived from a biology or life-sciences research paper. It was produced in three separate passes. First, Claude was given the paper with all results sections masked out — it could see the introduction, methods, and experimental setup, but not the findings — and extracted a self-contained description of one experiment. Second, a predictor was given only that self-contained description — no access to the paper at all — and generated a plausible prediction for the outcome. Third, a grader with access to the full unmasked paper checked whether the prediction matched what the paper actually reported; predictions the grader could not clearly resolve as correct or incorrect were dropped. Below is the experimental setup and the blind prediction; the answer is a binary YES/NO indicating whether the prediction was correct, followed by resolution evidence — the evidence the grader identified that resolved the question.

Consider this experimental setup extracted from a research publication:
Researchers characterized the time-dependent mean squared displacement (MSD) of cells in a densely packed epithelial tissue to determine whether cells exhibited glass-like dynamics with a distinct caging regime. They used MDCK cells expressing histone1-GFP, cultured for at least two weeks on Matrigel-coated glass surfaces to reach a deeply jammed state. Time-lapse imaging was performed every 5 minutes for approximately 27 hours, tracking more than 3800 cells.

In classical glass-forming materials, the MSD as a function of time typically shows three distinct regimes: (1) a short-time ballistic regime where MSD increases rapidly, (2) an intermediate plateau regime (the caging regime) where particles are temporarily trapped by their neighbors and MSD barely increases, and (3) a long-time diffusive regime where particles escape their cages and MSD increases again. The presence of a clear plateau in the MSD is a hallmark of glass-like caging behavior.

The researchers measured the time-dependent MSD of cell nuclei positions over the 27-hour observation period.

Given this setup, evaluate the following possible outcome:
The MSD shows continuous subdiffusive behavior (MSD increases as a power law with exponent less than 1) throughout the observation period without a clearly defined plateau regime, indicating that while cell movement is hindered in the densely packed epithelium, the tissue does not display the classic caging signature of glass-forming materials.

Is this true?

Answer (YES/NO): NO